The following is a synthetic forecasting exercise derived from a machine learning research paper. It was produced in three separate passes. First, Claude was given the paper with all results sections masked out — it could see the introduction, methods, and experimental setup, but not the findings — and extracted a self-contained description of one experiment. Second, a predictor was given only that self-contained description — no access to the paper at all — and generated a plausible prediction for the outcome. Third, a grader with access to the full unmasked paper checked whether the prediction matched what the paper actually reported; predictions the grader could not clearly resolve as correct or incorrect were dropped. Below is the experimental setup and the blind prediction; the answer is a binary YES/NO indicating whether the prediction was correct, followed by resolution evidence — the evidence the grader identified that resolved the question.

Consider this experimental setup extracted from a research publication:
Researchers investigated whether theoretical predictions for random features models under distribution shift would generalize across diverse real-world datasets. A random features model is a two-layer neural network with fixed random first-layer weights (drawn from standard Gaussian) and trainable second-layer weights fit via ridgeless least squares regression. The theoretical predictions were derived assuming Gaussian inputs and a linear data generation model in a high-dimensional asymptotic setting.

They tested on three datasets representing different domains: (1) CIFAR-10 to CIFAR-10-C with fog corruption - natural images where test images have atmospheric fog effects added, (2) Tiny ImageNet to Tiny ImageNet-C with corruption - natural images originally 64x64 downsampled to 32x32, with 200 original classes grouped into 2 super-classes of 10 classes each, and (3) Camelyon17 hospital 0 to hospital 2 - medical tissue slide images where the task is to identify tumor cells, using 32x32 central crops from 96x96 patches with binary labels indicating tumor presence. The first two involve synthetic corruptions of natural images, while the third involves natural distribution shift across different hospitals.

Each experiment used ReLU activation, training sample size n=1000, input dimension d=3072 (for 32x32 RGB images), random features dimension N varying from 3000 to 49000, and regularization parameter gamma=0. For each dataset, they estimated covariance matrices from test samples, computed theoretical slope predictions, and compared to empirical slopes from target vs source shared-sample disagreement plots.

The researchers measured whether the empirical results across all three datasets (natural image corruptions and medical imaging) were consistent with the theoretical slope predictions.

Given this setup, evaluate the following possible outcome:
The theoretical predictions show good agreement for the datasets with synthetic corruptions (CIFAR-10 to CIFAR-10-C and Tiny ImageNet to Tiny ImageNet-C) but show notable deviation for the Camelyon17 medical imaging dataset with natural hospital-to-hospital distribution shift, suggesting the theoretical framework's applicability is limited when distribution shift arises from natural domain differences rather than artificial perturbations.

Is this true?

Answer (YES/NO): NO